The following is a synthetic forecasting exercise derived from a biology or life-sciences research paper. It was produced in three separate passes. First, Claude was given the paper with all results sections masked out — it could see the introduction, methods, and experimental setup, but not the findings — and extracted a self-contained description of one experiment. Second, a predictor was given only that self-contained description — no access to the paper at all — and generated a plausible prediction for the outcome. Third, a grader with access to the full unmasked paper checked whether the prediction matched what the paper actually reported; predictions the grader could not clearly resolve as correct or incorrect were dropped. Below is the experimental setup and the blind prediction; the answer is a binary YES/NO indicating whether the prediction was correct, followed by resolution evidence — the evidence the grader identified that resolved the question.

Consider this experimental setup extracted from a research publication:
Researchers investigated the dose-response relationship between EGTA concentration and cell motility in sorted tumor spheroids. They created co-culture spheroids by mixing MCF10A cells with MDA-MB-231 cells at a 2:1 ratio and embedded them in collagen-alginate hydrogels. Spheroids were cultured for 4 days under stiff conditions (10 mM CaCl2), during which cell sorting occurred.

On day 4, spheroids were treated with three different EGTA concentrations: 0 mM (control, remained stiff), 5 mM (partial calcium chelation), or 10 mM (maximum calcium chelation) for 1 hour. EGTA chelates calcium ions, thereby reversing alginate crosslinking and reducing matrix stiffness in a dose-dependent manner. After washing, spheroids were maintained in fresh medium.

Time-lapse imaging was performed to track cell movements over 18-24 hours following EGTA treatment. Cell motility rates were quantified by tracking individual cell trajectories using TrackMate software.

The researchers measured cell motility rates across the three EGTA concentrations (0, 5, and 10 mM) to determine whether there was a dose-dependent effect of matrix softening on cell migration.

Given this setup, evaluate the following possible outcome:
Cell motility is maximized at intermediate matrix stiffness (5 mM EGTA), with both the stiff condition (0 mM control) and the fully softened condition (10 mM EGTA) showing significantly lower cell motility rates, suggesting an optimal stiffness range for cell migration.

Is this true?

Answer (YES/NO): NO